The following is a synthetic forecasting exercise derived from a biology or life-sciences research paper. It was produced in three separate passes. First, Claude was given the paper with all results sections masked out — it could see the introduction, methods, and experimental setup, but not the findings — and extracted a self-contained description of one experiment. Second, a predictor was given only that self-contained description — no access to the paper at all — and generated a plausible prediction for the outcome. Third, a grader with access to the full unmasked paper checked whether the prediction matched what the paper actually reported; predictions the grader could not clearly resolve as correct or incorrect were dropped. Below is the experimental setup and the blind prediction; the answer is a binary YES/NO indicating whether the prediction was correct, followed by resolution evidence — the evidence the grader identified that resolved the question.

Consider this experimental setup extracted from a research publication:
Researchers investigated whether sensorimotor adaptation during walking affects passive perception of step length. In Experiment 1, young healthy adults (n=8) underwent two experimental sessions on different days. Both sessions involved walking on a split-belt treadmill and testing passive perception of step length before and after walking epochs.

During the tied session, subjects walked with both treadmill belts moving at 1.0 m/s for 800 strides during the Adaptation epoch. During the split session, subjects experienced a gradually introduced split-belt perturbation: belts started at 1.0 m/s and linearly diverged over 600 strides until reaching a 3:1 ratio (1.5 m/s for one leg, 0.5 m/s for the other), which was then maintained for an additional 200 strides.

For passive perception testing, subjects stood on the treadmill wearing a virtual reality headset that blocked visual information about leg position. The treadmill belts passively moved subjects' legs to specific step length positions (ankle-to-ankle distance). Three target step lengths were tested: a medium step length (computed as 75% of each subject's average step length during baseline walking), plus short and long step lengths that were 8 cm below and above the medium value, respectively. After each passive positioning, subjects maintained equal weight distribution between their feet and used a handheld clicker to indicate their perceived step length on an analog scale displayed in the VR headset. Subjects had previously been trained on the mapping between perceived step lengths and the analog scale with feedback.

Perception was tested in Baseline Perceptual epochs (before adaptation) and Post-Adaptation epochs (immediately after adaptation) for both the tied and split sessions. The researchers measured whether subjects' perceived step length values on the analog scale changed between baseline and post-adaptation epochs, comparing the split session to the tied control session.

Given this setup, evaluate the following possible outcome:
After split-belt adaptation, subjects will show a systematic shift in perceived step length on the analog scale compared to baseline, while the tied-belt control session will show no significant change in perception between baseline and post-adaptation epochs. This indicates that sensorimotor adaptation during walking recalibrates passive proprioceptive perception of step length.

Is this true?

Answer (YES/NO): NO